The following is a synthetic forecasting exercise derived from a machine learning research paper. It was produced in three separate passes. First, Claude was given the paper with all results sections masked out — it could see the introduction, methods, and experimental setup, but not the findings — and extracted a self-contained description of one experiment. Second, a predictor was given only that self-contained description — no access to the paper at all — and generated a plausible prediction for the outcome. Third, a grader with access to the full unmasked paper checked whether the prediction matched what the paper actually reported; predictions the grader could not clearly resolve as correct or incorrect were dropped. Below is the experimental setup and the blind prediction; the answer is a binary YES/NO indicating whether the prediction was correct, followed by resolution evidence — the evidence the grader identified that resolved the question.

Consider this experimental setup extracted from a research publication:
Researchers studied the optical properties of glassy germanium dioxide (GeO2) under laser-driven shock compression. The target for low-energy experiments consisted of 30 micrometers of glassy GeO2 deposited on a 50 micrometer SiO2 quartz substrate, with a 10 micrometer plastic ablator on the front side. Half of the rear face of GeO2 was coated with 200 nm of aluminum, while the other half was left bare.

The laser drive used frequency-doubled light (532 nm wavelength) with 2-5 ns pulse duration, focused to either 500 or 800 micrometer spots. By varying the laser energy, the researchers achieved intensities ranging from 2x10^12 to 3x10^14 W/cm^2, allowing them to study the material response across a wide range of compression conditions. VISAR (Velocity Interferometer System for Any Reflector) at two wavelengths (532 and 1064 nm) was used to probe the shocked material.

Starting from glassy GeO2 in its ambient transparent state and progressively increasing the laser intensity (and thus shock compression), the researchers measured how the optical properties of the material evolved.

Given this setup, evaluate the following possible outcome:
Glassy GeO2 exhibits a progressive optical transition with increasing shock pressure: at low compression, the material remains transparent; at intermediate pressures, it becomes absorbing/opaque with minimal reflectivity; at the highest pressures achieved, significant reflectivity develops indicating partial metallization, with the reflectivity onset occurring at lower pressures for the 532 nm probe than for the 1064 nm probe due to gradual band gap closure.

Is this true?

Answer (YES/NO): NO